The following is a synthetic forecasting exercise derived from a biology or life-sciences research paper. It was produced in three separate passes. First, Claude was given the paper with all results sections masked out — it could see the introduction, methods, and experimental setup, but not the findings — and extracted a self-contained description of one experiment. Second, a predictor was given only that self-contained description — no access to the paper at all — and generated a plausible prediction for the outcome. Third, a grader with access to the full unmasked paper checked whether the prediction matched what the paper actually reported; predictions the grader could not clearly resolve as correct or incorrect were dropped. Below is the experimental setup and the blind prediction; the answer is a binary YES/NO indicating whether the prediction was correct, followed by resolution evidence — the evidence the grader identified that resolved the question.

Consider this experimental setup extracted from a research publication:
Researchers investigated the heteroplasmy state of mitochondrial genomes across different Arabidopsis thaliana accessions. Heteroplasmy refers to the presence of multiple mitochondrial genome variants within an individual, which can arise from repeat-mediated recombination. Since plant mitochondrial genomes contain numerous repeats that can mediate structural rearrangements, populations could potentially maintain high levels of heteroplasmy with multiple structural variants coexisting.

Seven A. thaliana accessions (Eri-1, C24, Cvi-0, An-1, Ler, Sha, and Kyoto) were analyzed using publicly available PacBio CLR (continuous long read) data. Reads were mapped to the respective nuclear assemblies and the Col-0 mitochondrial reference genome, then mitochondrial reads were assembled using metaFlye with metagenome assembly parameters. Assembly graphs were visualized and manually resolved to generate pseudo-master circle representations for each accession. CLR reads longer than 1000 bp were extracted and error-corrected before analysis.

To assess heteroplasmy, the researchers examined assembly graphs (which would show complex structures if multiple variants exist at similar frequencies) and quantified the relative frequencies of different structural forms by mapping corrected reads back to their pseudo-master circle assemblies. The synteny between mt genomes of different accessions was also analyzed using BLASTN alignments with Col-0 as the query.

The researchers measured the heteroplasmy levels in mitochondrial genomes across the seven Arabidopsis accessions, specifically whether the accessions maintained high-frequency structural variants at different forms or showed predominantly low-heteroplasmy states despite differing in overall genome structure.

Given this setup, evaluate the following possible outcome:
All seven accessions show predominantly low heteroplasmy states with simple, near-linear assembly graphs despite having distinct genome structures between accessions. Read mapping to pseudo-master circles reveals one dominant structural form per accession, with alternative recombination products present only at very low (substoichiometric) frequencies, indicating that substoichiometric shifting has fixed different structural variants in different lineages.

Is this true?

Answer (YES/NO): YES